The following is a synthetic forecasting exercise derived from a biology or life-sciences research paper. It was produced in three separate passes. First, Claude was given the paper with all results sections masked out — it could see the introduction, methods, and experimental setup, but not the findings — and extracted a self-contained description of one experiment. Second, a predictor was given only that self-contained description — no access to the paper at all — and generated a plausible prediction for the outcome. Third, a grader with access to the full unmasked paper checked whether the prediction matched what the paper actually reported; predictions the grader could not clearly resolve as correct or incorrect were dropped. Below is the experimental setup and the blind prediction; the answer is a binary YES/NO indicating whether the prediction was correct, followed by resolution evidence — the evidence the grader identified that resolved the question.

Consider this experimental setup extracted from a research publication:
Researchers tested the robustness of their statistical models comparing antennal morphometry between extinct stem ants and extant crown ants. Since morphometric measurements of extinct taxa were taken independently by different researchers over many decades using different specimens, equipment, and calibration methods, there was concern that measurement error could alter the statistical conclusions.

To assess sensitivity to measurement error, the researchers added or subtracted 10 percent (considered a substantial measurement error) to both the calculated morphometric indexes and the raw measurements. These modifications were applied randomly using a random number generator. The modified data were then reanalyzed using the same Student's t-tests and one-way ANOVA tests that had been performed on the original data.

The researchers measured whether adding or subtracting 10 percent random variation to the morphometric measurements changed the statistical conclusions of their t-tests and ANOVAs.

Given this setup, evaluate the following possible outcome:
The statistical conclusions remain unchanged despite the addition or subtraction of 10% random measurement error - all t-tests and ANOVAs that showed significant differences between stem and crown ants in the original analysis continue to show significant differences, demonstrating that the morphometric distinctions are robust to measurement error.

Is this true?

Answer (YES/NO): YES